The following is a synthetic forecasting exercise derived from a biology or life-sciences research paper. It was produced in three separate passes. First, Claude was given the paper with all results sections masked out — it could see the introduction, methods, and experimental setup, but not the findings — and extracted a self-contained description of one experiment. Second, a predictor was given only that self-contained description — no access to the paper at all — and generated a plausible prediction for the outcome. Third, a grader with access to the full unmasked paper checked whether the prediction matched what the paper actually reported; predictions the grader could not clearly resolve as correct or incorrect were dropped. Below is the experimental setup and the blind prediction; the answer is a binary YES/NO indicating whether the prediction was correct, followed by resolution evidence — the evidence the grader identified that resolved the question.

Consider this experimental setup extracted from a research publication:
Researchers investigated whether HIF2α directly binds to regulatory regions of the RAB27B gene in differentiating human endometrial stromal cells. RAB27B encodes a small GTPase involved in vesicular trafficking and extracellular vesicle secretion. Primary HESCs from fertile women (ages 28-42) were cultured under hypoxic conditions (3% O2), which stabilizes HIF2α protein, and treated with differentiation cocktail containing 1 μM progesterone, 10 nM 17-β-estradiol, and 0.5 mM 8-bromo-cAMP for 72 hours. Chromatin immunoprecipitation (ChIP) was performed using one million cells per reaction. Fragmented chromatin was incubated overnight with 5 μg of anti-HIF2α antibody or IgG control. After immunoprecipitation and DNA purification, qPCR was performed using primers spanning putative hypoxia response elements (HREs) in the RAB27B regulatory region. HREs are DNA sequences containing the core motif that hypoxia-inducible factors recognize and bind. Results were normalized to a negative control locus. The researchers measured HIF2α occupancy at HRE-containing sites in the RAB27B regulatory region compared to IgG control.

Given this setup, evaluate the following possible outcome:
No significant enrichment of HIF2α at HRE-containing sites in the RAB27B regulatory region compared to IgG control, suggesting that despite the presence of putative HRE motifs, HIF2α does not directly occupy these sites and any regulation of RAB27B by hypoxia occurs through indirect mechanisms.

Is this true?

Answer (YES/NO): NO